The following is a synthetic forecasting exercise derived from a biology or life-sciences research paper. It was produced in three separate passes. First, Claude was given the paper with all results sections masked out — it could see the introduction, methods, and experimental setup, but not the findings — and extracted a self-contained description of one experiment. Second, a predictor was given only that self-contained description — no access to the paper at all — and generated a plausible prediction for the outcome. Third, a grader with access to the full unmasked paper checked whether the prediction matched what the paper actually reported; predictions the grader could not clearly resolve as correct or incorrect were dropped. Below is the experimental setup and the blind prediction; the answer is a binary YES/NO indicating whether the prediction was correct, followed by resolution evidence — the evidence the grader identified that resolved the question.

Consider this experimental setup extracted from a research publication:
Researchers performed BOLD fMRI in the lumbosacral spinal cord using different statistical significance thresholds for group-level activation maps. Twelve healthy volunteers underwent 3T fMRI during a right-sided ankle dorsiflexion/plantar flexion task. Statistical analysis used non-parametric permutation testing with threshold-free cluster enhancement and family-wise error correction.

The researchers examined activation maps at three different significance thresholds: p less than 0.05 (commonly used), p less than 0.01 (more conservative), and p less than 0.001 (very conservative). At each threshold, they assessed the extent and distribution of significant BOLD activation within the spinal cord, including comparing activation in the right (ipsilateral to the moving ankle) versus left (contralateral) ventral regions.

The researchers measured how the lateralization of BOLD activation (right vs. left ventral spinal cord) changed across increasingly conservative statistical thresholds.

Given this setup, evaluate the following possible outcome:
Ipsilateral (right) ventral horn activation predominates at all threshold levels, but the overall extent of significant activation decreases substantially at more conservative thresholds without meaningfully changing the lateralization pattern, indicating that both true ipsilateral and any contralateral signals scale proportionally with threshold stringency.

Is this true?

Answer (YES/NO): YES